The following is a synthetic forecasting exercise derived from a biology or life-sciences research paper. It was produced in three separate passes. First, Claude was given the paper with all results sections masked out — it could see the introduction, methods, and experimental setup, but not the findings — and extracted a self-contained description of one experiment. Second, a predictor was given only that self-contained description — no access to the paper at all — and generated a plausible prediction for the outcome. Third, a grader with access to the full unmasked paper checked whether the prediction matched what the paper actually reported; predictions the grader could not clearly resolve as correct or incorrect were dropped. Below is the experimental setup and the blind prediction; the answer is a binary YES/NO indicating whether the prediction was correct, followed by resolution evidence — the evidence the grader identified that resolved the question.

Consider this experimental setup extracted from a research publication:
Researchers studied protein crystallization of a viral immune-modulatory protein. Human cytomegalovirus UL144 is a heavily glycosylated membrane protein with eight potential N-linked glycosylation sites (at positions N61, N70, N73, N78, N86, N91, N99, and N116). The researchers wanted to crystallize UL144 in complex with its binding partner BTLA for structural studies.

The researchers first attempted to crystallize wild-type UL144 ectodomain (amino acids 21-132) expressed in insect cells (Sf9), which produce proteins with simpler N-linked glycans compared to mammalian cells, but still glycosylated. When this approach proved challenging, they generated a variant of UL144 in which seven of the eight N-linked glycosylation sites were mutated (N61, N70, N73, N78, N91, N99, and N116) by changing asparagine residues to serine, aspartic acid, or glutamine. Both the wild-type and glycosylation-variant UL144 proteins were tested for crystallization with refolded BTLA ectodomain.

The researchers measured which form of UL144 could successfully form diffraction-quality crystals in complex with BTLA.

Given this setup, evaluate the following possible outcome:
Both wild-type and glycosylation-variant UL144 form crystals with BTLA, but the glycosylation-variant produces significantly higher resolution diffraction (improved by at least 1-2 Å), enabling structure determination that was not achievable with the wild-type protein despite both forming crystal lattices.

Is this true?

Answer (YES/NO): NO